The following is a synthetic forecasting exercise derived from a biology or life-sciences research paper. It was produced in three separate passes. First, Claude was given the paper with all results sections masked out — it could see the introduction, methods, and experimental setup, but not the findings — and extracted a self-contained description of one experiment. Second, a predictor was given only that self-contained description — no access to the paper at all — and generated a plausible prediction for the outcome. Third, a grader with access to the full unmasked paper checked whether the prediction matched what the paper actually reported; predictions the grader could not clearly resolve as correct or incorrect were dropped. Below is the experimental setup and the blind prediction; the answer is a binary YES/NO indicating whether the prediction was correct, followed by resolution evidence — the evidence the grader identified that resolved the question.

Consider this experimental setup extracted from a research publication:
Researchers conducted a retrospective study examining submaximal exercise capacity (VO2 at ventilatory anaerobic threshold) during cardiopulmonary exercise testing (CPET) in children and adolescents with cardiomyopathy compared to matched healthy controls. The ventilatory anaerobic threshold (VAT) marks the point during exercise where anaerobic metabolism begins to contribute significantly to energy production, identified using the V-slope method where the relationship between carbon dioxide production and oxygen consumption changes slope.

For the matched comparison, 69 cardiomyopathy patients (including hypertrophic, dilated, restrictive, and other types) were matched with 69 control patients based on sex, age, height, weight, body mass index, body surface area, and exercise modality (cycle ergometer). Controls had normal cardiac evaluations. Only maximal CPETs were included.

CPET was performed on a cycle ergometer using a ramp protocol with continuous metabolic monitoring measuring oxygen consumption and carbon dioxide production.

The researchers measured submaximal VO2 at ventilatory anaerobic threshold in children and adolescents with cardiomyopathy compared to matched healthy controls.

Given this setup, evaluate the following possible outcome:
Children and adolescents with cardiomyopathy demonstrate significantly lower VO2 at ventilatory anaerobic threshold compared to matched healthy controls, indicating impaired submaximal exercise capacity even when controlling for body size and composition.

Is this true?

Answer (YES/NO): YES